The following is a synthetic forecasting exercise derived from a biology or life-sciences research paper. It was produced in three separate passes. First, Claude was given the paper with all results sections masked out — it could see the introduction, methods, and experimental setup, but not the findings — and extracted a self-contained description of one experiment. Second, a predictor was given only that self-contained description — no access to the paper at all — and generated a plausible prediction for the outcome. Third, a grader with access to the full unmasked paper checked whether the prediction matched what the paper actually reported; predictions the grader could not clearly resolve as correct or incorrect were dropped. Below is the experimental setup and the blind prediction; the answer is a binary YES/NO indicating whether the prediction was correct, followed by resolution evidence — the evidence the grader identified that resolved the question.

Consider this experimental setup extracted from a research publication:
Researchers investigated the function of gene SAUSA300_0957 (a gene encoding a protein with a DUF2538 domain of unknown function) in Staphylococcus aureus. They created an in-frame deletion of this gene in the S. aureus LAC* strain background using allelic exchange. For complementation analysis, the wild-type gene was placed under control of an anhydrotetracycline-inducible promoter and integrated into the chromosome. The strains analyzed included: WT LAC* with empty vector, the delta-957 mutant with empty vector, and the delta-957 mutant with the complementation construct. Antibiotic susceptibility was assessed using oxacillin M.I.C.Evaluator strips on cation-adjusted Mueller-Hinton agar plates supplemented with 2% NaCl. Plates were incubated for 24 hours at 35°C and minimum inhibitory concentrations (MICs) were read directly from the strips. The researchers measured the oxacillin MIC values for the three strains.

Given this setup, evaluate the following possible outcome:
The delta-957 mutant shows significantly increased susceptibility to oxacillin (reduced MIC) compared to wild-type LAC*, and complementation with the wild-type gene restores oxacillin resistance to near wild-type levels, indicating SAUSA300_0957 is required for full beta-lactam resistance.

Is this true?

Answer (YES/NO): NO